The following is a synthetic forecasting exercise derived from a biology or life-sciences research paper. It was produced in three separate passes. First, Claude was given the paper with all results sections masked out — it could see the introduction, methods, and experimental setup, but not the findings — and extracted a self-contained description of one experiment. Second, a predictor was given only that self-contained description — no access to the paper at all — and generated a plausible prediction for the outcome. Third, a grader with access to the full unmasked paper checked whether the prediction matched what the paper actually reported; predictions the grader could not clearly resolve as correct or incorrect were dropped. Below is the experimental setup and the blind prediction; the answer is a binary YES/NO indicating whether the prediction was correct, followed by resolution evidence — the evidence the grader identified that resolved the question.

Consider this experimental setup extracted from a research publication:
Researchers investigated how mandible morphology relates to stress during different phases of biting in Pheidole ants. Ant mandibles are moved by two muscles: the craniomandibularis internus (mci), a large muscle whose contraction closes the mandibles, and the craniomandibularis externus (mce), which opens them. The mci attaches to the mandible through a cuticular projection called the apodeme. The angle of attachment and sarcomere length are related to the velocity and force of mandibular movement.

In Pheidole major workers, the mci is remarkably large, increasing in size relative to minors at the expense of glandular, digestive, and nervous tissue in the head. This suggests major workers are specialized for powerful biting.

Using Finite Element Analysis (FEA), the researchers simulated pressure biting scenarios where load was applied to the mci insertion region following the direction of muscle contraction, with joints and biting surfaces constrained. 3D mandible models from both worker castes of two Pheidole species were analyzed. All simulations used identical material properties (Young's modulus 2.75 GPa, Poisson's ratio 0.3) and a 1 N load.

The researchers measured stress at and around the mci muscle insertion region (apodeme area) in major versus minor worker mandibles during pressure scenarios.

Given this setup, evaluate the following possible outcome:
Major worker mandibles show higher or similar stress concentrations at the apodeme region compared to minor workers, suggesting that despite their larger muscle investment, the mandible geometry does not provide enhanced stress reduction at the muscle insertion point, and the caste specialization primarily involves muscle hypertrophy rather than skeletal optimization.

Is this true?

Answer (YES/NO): NO